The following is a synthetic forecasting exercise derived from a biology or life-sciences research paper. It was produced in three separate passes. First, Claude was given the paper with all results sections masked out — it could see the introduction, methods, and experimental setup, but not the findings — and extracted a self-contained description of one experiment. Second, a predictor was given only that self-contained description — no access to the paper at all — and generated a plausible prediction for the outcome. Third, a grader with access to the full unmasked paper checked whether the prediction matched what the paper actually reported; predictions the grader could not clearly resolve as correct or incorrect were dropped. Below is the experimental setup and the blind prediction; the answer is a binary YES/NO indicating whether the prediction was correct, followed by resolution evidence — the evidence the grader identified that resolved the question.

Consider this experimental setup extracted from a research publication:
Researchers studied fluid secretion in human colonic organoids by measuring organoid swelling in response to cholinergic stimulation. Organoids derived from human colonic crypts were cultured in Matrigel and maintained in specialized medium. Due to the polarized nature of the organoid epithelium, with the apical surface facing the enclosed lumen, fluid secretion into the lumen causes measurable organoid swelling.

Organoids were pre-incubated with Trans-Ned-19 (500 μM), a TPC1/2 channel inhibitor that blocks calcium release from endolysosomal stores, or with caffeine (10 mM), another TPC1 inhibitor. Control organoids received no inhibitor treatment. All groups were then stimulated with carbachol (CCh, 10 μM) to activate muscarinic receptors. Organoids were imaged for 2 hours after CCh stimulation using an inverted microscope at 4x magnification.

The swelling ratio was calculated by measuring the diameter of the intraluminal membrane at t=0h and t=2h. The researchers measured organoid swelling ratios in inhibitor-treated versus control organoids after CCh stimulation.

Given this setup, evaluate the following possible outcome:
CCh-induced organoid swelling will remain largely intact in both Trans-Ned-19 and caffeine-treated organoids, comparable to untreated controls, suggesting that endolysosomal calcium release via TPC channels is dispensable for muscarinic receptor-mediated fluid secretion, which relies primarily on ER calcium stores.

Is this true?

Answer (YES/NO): NO